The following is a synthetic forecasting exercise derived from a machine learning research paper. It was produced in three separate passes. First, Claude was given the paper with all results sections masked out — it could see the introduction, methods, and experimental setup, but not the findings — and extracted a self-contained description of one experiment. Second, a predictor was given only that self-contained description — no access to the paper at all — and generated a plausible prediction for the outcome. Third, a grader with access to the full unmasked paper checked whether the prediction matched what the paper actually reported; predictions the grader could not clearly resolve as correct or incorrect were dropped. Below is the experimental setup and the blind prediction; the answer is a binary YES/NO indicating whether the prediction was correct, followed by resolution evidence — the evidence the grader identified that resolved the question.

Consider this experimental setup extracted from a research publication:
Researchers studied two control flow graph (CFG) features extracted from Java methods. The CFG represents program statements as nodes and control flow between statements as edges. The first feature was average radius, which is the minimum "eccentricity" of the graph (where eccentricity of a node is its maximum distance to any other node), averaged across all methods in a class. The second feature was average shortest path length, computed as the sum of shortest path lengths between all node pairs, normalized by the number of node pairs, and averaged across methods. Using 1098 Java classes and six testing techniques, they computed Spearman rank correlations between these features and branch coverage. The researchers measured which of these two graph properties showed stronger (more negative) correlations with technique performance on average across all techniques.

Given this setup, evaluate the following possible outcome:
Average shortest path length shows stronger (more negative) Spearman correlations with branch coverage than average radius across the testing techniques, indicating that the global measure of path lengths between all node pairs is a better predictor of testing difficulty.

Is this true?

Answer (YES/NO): YES